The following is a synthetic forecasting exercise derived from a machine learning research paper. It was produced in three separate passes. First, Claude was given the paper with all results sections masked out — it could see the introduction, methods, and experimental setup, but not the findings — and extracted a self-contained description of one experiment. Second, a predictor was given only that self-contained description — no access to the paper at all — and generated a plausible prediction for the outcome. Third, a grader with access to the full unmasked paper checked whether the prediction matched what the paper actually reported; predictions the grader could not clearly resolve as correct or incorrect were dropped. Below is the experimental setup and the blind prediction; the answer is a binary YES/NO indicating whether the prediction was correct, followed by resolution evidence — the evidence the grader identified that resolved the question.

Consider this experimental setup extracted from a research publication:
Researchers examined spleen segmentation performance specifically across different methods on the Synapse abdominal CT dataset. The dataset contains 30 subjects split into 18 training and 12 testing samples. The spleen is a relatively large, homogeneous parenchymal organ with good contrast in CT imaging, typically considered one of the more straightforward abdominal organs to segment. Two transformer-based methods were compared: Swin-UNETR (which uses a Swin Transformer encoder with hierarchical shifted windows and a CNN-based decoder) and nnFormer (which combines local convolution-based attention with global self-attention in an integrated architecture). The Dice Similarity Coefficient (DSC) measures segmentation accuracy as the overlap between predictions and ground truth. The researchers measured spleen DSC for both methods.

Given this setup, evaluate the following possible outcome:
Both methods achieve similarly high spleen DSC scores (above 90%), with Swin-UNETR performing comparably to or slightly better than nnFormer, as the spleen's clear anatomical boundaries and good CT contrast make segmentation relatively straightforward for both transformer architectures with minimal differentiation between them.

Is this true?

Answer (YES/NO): NO